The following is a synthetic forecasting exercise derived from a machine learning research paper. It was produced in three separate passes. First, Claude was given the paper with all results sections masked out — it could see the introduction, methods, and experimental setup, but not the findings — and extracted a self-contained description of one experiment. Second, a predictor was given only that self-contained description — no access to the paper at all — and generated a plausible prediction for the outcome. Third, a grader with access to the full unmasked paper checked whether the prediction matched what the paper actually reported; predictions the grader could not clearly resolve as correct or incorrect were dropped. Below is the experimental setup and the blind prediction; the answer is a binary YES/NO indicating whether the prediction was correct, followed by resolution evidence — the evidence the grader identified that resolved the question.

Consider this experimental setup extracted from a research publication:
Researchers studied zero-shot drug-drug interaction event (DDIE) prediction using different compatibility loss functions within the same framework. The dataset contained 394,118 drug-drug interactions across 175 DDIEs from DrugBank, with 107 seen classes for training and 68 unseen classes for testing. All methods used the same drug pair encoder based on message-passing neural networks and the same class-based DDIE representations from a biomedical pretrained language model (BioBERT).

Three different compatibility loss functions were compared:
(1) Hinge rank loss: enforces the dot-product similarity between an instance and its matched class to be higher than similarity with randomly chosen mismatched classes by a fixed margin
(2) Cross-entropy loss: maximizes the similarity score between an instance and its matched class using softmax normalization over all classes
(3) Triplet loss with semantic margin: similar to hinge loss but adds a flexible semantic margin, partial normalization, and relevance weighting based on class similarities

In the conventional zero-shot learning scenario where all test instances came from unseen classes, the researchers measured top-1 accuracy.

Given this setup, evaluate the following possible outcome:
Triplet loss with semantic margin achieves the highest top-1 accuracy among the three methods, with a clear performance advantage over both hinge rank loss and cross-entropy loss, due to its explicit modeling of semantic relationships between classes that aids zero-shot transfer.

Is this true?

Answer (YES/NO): NO